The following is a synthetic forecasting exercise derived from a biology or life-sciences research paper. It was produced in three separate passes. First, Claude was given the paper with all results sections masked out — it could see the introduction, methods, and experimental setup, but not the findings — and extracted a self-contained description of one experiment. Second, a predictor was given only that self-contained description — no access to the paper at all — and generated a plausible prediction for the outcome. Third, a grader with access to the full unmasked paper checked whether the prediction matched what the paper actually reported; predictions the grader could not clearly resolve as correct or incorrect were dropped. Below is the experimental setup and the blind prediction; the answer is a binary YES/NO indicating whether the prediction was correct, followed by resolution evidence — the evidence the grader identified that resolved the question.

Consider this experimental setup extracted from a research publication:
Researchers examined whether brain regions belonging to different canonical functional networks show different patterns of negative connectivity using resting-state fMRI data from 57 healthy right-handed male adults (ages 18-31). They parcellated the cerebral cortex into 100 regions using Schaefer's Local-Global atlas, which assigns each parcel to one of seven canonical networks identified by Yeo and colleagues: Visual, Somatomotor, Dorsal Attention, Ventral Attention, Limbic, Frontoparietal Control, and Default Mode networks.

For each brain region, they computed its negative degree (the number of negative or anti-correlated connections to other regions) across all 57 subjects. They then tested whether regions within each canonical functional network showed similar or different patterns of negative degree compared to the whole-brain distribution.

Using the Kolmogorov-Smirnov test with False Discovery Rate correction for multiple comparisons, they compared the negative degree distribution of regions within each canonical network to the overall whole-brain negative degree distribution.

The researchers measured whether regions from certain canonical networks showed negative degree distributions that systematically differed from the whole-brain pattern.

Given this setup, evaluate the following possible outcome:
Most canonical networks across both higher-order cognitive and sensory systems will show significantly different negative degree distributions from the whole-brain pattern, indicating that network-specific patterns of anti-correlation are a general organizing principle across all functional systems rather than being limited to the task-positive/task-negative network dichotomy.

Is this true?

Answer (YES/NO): NO